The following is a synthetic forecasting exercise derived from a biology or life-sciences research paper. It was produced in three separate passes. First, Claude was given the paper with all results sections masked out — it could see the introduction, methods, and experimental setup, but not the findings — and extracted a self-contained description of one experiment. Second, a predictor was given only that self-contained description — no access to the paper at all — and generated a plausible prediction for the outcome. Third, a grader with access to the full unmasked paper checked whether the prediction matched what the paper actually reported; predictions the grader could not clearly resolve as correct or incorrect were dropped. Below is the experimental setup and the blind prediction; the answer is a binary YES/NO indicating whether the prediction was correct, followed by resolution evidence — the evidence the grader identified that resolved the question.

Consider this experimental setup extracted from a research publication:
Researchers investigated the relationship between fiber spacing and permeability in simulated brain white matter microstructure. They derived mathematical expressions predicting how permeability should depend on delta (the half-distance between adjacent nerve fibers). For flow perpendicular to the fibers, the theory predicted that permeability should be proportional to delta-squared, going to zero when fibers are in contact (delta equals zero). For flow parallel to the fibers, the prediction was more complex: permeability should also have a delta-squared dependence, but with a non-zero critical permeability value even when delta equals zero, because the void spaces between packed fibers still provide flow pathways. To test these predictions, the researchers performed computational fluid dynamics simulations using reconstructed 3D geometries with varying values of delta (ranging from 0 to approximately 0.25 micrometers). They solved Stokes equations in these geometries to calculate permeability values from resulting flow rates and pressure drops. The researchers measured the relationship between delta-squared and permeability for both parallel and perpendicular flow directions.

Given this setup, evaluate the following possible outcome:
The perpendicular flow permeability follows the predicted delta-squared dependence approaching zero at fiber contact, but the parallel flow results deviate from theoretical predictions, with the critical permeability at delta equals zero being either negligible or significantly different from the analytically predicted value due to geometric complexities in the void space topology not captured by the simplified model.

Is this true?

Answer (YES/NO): NO